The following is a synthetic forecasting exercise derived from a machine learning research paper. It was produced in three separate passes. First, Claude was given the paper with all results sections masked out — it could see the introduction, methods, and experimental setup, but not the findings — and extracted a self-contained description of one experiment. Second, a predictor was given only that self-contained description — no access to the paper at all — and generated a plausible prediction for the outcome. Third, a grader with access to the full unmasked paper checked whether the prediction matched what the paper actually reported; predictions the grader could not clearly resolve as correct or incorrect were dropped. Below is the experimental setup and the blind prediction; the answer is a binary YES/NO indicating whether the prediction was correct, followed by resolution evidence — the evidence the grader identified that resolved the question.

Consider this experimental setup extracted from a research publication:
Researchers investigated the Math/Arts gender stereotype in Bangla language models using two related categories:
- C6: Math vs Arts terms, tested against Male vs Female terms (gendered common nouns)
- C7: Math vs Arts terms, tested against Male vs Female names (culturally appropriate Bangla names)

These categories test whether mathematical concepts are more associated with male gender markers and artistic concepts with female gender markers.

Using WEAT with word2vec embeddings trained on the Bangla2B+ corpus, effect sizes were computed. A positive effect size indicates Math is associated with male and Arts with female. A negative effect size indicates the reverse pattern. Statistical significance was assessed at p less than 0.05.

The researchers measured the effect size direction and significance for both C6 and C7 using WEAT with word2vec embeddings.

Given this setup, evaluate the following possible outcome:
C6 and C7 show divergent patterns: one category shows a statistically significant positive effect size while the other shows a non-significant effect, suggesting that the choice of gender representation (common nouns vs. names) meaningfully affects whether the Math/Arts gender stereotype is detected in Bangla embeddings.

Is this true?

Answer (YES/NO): YES